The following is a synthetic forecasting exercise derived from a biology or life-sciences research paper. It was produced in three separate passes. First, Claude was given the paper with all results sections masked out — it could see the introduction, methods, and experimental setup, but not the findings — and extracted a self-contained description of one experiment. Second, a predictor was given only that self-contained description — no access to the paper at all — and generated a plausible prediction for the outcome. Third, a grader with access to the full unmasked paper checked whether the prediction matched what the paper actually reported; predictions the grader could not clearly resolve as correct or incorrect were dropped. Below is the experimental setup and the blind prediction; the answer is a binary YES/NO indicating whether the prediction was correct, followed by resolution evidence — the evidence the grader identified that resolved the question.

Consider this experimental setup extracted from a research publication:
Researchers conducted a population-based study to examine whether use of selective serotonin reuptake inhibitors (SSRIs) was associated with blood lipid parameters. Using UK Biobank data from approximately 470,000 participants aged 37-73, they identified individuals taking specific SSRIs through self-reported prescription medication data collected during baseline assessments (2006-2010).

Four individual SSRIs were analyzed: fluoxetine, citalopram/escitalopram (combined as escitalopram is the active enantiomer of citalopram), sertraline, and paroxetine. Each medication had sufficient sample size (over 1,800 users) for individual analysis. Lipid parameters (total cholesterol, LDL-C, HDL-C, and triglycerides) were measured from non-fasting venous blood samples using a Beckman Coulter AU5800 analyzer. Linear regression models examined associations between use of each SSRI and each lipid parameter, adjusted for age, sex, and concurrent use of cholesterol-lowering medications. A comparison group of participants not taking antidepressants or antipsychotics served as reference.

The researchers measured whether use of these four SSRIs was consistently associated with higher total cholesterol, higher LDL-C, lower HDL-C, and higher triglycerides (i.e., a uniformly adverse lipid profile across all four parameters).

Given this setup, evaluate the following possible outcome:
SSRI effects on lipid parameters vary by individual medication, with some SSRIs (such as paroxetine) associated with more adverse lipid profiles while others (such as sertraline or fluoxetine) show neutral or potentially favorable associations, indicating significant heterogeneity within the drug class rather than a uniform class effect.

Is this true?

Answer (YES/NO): NO